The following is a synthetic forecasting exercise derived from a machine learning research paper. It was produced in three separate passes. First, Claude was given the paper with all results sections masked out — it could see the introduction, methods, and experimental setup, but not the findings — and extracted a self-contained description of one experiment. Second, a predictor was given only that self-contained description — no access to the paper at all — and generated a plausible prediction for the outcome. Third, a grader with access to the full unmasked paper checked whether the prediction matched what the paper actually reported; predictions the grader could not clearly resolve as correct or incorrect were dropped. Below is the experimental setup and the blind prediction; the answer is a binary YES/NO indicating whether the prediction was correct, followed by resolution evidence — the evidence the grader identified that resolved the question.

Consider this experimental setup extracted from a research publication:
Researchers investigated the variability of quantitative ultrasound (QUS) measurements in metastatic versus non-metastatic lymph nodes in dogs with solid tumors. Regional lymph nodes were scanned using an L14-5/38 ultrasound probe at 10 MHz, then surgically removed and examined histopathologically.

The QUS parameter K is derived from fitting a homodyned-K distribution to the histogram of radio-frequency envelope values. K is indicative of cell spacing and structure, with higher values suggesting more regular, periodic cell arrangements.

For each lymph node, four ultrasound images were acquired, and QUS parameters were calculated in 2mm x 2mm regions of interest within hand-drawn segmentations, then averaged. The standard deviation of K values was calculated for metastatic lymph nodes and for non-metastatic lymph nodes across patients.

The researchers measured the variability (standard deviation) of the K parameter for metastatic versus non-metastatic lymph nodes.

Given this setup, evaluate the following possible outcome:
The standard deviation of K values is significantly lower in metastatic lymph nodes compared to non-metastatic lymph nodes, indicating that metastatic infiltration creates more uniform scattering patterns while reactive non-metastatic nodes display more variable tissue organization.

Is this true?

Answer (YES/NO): NO